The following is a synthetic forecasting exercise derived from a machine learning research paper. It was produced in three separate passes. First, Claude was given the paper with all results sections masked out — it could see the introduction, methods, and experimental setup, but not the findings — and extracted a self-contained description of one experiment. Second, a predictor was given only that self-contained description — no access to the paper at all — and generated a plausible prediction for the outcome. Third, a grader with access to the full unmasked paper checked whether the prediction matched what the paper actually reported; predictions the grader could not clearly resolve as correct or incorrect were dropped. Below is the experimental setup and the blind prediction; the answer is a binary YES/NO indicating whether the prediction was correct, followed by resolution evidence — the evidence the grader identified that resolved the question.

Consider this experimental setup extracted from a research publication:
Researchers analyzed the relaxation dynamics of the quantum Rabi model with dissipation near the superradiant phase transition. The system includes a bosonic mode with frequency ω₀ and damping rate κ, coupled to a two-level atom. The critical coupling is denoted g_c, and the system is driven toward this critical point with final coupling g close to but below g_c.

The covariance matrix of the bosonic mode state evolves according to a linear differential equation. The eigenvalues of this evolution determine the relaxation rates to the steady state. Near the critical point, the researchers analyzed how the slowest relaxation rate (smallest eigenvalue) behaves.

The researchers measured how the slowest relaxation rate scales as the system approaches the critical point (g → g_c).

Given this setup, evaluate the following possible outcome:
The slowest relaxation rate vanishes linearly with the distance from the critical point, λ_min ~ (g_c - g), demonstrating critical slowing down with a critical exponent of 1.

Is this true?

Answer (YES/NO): YES